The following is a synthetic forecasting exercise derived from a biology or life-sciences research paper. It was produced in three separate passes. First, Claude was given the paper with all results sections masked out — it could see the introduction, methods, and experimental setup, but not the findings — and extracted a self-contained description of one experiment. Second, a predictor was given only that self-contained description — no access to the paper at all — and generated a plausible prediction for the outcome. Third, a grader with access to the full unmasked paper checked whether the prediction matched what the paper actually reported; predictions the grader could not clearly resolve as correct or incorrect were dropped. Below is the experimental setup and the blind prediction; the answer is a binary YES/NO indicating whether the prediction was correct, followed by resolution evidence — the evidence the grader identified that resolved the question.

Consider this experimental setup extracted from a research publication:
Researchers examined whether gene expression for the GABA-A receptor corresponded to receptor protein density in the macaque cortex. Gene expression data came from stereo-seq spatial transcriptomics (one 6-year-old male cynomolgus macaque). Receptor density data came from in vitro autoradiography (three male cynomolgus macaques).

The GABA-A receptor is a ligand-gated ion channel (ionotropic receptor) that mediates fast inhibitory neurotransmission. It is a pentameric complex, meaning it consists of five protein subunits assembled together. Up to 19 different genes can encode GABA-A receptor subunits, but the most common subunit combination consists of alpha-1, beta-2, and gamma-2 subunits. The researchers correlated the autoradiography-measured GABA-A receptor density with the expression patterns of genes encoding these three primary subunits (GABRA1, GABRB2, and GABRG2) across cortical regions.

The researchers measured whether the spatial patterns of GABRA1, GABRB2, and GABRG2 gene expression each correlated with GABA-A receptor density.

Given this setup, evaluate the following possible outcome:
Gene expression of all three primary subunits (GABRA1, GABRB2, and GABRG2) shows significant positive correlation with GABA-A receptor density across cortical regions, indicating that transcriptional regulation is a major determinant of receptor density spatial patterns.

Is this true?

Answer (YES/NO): NO